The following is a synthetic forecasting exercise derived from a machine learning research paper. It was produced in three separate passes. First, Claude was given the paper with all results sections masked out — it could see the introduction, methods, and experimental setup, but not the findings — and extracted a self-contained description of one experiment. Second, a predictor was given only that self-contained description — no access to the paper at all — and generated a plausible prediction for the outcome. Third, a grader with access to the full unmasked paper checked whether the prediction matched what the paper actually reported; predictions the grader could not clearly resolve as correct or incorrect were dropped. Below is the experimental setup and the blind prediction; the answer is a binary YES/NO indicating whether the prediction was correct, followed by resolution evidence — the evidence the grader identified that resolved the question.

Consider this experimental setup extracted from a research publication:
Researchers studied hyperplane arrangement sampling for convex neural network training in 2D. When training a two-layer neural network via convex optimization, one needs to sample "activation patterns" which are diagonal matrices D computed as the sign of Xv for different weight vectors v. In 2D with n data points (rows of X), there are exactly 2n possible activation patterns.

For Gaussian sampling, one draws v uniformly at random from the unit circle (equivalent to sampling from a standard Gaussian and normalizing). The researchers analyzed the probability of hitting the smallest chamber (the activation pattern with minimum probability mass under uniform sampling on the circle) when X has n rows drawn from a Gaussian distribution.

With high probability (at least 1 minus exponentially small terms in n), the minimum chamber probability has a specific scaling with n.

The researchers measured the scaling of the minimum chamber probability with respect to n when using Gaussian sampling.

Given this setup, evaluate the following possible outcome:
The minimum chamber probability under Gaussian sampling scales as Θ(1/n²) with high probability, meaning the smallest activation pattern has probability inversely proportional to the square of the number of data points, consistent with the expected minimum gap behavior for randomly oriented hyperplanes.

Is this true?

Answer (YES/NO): YES